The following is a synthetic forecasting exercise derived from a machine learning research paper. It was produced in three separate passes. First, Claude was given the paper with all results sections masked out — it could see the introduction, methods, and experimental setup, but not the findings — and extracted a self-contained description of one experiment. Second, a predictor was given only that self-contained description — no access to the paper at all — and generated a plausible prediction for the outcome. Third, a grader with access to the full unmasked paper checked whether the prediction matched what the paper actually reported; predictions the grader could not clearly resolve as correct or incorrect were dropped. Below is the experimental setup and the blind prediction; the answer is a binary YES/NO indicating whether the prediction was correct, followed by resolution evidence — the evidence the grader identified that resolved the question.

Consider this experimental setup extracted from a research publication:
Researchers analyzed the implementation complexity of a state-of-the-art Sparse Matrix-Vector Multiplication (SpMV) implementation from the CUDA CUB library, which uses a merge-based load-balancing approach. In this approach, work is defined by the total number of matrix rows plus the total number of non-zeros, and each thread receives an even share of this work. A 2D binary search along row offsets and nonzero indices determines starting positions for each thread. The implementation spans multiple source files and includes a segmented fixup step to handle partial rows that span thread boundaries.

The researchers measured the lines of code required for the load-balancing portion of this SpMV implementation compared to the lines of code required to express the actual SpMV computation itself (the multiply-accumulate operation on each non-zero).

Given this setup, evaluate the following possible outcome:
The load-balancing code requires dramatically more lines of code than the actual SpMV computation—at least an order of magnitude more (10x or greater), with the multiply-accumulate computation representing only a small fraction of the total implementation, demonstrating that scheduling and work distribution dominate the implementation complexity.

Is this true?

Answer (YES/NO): YES